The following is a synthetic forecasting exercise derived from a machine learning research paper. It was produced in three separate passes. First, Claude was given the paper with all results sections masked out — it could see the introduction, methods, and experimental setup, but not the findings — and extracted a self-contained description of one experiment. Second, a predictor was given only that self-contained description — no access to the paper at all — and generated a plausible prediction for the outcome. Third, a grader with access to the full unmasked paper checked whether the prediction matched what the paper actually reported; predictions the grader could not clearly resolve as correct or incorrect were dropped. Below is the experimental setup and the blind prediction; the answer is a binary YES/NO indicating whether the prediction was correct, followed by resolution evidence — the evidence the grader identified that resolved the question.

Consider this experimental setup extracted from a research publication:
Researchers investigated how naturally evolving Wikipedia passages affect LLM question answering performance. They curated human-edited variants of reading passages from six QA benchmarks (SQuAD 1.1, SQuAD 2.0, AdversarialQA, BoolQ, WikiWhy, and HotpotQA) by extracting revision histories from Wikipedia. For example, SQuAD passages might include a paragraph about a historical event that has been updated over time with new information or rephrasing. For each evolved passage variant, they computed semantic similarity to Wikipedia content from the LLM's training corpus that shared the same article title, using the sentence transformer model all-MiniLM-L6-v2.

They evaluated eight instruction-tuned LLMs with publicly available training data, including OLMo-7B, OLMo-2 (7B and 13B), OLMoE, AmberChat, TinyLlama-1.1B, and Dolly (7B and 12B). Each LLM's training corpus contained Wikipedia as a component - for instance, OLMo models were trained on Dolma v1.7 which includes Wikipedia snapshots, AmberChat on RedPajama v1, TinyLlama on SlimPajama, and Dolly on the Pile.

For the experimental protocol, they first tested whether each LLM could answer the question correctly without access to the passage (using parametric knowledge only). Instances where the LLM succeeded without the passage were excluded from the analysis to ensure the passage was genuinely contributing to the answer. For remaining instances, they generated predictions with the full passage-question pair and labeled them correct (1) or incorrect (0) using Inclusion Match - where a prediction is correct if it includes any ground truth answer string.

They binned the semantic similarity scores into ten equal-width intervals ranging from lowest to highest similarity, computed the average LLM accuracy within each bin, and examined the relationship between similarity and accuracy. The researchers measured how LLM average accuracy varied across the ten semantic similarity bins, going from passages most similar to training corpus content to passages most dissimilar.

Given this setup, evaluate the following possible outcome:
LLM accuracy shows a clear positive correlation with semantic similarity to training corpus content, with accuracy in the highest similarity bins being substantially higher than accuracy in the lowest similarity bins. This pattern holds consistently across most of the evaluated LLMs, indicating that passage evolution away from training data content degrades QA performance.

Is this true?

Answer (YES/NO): YES